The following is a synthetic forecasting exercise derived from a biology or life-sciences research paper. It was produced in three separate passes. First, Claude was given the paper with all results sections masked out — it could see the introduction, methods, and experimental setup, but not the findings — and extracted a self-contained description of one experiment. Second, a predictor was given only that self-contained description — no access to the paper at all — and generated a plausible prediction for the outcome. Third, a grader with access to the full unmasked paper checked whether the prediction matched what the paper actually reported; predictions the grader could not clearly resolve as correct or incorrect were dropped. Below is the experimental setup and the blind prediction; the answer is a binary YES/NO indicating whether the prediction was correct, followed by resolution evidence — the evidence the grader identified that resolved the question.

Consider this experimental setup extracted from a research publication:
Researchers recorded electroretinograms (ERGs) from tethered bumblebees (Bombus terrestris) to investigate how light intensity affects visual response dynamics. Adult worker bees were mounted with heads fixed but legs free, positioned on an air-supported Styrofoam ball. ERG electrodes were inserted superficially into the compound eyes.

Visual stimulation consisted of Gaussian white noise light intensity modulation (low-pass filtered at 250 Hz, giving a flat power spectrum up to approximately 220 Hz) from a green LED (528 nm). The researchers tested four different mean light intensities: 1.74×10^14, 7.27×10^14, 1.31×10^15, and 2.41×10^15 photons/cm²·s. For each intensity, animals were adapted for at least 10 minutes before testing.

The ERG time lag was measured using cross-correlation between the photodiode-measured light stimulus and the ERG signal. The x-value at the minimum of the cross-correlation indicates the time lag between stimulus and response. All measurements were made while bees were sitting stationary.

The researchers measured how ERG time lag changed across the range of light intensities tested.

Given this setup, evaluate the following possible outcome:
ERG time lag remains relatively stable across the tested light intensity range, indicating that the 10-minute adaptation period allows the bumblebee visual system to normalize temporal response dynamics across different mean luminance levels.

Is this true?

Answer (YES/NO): NO